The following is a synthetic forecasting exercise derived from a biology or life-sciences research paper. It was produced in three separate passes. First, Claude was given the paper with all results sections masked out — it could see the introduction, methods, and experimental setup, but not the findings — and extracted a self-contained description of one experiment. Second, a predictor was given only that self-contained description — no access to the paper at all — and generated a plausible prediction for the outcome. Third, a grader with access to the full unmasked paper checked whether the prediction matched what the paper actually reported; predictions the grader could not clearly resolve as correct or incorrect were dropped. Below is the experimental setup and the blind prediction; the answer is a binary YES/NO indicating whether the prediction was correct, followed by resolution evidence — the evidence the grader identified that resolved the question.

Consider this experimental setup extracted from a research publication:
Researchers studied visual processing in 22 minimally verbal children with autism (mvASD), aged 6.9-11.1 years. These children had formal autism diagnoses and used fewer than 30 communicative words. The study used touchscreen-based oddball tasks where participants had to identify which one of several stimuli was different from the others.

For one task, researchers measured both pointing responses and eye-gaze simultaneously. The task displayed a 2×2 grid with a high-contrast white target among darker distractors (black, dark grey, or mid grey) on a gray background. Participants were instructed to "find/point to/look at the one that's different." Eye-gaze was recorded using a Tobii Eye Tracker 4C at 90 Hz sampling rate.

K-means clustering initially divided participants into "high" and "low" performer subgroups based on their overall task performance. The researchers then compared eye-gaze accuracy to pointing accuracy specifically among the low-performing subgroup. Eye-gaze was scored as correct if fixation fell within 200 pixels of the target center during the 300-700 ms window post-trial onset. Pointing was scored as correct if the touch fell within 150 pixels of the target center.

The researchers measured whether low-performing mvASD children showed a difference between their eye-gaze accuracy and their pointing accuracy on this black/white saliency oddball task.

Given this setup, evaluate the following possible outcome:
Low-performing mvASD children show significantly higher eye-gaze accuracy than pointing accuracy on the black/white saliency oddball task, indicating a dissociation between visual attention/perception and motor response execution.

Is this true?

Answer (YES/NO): YES